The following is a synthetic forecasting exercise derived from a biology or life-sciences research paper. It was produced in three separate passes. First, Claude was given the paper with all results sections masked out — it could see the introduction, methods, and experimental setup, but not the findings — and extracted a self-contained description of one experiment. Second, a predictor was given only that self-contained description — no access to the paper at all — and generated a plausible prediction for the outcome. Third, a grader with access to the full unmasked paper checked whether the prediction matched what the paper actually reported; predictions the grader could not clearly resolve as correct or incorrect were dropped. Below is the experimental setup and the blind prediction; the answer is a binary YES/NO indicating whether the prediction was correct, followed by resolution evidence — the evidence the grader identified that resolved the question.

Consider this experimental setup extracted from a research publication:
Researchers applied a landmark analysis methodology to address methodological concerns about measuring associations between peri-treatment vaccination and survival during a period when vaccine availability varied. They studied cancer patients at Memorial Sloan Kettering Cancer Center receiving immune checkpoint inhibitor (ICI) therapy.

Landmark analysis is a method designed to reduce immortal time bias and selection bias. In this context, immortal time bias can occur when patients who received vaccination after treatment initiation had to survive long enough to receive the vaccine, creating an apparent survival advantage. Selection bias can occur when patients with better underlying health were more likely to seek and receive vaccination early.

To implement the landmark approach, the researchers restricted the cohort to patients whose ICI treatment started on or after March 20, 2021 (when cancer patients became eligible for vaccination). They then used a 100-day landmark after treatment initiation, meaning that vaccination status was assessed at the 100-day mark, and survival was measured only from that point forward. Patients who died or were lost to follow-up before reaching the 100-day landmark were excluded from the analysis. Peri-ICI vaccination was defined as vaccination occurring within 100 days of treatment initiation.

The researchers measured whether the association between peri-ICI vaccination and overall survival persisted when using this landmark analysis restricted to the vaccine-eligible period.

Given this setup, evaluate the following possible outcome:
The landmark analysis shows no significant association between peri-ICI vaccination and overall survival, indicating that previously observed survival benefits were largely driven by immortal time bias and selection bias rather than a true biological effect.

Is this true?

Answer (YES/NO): YES